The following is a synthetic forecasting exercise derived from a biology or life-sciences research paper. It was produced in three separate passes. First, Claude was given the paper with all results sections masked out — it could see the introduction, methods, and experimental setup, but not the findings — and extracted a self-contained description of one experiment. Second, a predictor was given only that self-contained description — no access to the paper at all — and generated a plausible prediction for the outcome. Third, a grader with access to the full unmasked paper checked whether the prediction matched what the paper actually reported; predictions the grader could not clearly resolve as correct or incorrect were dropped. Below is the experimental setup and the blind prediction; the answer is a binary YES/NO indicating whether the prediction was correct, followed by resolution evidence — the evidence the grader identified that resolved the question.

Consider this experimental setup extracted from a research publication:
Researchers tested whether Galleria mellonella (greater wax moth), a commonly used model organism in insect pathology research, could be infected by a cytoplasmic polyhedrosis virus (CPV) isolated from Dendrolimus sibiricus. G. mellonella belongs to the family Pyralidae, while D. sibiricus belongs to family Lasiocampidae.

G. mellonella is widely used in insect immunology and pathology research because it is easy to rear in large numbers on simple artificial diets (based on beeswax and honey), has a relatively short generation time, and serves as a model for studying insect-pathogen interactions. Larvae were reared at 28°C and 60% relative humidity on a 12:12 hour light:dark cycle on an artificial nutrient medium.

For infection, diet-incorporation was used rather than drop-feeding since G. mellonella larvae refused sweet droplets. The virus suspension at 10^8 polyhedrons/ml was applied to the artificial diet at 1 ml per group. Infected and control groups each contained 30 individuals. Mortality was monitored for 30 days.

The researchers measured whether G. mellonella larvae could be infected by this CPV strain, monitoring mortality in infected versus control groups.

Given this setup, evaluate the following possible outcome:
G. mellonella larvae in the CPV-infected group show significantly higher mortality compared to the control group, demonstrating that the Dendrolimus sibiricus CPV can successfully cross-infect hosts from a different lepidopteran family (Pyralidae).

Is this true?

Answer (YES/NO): NO